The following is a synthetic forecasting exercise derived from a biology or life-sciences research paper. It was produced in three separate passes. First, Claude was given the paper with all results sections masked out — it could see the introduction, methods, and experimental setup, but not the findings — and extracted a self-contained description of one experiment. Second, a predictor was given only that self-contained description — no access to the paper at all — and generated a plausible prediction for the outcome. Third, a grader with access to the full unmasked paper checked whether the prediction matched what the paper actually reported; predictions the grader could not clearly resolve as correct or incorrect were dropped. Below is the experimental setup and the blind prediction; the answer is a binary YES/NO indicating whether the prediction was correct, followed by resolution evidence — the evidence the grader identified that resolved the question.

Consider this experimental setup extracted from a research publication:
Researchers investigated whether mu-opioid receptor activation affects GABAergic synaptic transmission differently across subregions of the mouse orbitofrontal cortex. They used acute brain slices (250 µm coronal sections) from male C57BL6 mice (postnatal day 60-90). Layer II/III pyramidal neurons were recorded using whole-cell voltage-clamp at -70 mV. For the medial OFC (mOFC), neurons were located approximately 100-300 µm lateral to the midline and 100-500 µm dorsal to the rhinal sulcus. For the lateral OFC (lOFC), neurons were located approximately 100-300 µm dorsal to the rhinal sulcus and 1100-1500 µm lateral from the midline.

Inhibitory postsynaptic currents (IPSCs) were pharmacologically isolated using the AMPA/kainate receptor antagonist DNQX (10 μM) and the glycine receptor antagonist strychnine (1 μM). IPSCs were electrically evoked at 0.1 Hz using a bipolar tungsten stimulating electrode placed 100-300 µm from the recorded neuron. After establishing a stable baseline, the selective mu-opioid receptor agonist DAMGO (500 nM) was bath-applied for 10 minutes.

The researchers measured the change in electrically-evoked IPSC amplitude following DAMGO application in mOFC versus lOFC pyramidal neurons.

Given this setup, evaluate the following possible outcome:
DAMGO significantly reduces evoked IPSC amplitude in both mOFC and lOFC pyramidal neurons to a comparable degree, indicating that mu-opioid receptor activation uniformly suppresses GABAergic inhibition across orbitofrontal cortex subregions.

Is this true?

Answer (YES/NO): NO